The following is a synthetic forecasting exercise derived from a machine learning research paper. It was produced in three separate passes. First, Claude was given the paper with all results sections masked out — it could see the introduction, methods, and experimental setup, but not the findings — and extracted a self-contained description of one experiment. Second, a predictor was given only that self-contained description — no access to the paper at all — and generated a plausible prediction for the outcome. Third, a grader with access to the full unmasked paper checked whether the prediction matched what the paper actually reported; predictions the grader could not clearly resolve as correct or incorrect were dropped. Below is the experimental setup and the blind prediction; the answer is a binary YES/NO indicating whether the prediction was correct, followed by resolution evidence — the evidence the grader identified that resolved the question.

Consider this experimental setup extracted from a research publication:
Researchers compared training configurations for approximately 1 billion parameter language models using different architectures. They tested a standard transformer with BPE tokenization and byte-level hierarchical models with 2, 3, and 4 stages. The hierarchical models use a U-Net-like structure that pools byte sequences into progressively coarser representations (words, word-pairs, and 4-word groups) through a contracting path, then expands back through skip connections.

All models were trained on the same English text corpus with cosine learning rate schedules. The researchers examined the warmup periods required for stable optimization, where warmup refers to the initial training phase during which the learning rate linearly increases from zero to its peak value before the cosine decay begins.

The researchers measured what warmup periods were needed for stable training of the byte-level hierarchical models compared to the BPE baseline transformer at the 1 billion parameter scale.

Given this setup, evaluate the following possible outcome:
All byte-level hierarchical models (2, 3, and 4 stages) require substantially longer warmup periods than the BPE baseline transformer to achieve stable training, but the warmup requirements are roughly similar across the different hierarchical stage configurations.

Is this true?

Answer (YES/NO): NO